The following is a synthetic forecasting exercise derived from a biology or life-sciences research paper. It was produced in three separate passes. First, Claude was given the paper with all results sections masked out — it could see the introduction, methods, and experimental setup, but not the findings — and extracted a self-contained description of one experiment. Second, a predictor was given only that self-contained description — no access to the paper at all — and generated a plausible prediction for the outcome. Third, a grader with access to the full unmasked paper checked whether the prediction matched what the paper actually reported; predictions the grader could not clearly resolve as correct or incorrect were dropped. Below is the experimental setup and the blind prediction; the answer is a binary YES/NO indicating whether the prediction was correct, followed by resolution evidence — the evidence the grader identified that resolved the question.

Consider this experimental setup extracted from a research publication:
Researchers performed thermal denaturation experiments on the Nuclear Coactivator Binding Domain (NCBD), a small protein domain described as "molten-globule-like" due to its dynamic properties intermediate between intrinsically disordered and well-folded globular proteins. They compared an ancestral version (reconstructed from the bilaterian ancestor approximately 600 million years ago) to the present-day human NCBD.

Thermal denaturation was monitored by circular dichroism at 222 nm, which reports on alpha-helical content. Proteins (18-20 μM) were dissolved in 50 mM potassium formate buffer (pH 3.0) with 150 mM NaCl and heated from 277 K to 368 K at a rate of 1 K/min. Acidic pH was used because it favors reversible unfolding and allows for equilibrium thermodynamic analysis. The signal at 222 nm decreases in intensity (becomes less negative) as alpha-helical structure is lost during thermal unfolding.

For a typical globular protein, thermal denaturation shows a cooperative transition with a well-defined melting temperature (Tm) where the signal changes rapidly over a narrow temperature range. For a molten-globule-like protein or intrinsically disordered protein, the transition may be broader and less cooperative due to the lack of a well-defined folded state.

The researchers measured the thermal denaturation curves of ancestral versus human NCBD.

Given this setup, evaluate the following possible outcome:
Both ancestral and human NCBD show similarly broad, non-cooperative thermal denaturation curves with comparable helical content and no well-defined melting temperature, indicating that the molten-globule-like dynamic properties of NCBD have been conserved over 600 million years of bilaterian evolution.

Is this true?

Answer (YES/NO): YES